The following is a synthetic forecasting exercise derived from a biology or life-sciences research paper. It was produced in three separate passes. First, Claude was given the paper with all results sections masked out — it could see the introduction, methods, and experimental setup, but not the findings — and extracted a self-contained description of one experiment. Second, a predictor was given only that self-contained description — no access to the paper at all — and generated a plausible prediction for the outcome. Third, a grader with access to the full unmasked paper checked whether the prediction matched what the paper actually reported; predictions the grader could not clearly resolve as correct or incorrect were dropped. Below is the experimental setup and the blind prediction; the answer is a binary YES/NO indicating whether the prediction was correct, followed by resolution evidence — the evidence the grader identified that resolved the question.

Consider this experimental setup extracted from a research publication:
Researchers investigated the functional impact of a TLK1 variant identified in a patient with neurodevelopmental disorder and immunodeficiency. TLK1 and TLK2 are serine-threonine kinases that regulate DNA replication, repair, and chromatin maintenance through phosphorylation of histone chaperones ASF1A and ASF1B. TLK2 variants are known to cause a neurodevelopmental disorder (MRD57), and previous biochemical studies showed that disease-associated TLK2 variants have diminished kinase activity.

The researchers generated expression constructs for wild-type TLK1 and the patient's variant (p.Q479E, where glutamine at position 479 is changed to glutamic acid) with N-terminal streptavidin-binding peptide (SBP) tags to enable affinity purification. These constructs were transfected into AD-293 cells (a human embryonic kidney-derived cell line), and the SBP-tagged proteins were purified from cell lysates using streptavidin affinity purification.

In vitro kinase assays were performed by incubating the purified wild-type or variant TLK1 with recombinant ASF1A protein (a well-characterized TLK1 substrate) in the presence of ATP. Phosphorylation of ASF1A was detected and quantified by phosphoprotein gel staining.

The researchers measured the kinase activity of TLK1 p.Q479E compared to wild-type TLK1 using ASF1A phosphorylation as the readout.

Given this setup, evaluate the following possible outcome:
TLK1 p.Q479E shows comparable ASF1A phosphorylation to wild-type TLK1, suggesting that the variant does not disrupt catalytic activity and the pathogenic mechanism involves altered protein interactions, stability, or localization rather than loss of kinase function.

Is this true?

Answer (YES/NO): NO